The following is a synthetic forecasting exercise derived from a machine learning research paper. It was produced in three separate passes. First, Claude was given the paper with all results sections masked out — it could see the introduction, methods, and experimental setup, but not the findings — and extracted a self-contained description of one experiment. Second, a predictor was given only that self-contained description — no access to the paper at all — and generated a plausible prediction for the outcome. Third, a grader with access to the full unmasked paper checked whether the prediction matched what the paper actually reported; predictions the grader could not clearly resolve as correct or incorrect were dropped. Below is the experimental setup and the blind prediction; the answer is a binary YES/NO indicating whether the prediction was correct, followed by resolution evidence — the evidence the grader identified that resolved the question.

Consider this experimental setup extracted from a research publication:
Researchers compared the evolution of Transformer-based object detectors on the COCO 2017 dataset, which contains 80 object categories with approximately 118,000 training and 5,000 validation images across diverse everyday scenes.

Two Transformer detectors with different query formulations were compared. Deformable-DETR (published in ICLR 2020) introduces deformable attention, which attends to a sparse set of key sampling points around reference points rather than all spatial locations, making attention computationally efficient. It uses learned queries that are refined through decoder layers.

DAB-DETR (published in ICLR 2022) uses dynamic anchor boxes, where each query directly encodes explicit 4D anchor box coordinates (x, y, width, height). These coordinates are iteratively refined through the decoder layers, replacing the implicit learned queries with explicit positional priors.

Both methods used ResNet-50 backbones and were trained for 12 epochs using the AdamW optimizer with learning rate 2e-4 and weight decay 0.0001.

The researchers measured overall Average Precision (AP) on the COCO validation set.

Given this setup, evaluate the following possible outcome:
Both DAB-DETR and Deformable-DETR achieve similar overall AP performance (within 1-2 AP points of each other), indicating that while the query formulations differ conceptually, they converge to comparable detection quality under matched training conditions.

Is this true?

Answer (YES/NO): NO